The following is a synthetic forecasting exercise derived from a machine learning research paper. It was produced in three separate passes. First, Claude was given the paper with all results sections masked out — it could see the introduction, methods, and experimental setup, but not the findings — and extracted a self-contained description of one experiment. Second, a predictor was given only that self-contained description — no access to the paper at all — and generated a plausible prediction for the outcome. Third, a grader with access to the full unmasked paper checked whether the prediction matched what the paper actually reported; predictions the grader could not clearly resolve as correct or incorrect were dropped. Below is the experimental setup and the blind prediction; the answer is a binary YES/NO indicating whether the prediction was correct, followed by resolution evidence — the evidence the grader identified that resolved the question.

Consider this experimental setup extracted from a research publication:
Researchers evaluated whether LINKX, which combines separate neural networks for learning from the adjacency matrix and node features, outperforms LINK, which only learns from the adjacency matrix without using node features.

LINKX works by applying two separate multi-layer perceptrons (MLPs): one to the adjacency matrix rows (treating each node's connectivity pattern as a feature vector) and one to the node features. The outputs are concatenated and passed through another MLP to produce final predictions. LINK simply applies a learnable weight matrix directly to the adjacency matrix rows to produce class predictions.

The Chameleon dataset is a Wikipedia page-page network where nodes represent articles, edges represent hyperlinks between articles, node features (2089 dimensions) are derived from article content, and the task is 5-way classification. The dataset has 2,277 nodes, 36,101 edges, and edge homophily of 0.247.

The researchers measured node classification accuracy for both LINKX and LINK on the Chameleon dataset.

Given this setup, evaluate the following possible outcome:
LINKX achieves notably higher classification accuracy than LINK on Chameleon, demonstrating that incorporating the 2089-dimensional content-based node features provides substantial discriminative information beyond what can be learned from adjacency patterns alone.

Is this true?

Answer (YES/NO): NO